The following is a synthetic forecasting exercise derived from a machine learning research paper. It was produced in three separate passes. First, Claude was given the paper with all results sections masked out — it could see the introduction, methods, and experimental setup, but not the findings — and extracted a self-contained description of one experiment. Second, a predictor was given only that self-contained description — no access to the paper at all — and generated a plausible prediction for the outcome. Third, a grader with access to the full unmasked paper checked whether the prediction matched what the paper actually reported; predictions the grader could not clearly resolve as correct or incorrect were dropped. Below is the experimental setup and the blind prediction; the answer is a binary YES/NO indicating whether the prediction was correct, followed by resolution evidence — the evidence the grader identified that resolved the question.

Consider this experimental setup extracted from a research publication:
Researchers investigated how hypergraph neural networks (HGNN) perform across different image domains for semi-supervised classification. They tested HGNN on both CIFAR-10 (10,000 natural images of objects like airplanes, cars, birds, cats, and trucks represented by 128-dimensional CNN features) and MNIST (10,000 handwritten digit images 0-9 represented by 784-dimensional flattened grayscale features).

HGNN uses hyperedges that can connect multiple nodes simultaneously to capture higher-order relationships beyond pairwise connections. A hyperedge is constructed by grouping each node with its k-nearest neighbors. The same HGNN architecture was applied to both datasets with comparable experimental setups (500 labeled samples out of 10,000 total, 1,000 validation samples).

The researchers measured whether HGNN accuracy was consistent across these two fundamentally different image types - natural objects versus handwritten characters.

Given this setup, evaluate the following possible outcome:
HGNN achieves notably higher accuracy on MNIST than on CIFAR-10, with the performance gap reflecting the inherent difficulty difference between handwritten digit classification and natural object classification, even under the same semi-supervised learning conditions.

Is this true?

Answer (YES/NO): NO